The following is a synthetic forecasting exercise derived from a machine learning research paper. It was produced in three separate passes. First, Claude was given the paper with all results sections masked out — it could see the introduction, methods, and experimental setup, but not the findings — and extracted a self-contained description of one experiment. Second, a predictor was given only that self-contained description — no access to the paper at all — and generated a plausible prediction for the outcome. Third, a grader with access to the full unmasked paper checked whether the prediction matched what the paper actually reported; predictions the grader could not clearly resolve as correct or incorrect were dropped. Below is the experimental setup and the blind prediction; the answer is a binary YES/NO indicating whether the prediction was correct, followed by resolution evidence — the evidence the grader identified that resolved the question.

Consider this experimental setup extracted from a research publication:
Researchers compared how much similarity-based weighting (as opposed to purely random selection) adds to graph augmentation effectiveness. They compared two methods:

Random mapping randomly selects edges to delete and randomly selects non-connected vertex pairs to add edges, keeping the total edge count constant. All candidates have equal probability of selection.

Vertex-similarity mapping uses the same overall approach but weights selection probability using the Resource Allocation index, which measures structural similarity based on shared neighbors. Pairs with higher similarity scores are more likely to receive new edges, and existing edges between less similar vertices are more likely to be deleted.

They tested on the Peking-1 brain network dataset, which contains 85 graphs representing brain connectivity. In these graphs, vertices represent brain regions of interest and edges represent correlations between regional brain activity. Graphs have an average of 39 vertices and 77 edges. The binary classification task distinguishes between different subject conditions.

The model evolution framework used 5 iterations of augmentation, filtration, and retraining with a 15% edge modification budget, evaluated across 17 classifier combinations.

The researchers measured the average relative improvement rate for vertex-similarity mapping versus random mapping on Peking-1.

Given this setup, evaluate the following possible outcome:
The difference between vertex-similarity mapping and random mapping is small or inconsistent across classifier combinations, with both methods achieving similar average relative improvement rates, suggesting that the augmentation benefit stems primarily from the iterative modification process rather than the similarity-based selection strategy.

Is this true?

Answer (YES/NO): NO